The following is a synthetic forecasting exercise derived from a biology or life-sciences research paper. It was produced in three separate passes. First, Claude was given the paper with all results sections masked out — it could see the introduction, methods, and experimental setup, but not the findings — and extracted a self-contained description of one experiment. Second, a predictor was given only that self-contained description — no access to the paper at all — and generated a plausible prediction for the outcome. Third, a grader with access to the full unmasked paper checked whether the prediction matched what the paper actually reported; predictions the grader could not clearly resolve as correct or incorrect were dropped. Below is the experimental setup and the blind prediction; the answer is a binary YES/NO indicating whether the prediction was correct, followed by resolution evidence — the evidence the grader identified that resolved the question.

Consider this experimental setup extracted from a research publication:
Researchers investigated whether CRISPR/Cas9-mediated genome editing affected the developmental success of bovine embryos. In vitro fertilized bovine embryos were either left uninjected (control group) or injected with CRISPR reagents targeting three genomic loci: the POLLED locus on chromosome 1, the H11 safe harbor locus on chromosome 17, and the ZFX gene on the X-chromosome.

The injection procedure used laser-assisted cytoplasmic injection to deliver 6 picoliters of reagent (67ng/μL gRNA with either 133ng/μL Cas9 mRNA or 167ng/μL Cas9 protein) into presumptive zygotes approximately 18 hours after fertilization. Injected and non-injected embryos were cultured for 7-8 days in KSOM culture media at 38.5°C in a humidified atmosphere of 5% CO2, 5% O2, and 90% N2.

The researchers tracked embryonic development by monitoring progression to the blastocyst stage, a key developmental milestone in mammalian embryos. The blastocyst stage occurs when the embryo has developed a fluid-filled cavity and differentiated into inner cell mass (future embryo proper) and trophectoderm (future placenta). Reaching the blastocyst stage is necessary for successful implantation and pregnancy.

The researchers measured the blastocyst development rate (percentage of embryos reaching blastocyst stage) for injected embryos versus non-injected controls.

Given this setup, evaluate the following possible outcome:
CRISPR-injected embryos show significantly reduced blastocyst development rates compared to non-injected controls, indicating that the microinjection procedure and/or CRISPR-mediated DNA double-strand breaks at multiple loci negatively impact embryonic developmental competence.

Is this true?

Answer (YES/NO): YES